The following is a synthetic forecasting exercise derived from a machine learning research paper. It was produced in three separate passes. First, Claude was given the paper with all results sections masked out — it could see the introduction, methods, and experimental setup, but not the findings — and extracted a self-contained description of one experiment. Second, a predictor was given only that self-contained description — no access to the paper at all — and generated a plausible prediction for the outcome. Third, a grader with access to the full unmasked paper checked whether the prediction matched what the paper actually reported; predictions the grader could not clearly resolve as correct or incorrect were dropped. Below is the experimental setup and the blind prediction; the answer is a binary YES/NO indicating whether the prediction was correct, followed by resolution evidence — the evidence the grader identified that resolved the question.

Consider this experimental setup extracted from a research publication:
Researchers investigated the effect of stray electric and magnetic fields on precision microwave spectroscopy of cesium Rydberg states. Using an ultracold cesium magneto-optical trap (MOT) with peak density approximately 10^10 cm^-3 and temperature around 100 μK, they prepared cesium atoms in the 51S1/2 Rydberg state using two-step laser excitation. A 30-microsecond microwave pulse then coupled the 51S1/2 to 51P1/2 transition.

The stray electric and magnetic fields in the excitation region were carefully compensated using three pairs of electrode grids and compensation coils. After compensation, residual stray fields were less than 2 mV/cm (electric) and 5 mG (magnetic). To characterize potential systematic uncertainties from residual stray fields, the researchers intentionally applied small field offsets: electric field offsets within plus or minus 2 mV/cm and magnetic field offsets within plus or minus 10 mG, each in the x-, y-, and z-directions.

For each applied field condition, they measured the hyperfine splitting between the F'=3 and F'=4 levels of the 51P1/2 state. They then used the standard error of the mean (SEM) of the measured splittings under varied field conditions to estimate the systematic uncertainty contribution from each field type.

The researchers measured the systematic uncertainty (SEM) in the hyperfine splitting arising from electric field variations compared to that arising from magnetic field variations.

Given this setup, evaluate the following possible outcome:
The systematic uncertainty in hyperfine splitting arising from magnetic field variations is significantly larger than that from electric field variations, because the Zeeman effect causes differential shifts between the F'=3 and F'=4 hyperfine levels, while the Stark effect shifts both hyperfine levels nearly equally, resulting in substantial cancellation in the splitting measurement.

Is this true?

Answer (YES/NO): NO